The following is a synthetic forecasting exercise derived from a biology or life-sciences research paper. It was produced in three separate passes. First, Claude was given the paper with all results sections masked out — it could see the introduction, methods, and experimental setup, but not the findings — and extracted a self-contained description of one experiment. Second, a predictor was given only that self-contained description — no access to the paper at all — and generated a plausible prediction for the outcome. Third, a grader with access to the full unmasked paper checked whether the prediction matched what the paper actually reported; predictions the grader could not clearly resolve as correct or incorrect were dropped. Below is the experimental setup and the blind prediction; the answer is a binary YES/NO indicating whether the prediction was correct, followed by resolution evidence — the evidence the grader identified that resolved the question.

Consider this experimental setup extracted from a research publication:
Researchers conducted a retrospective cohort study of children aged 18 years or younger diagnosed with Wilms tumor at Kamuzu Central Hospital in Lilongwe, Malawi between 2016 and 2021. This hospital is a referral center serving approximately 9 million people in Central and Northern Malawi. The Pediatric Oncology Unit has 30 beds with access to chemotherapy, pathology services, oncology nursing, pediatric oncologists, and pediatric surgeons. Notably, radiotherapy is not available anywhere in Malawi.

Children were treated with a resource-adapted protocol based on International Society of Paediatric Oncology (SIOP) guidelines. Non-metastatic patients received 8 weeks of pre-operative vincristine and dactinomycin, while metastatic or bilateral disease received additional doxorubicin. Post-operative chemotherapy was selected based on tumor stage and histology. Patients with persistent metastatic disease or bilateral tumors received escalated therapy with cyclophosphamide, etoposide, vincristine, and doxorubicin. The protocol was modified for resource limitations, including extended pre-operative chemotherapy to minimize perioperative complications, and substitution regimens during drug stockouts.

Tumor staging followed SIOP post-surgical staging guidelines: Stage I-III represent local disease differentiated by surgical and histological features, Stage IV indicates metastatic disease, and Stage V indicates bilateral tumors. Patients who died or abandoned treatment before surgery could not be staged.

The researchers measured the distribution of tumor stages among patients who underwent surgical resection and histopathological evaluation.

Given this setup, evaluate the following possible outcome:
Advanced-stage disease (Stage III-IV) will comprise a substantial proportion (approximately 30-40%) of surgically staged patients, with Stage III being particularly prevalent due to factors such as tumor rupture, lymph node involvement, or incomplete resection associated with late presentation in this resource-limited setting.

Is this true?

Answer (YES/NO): NO